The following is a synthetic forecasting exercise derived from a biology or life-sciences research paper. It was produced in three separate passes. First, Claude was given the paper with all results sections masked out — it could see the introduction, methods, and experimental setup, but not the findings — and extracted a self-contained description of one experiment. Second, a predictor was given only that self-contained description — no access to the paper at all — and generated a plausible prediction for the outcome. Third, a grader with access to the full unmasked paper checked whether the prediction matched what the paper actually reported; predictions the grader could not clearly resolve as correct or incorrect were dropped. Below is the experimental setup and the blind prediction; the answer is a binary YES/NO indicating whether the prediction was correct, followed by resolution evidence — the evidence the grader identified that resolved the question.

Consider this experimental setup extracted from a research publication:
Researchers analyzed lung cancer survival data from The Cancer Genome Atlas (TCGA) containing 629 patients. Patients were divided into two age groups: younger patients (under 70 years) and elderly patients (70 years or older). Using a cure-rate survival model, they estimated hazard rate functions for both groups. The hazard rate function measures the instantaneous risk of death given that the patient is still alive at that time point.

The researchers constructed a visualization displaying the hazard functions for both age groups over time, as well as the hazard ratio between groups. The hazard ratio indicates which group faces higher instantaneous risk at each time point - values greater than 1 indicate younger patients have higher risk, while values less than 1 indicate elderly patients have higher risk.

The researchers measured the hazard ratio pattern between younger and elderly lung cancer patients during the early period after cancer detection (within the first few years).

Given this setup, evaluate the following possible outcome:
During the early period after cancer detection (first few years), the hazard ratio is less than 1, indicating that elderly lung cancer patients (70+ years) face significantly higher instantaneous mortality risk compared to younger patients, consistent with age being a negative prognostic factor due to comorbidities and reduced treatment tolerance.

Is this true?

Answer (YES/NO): NO